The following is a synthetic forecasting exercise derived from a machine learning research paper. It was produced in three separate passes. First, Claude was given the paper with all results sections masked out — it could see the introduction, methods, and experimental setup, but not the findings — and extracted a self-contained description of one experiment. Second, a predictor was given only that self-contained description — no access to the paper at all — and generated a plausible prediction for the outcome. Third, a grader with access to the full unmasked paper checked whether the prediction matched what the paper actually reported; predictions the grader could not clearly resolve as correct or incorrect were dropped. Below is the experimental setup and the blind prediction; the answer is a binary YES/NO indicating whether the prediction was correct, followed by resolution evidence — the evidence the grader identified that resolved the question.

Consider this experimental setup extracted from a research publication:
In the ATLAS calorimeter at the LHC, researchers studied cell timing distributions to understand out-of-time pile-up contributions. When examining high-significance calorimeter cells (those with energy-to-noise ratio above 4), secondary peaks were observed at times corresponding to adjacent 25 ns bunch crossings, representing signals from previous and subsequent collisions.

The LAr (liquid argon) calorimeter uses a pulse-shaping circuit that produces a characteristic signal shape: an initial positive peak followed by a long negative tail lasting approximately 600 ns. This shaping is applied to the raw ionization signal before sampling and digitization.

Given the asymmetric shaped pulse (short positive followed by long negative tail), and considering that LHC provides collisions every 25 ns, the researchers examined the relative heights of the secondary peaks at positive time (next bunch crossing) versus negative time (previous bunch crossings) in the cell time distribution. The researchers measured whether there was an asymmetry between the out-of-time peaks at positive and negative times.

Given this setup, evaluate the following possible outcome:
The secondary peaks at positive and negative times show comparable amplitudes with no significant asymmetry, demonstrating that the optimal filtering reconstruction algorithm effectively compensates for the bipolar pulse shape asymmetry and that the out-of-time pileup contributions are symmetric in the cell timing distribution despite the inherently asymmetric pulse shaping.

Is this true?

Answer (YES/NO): NO